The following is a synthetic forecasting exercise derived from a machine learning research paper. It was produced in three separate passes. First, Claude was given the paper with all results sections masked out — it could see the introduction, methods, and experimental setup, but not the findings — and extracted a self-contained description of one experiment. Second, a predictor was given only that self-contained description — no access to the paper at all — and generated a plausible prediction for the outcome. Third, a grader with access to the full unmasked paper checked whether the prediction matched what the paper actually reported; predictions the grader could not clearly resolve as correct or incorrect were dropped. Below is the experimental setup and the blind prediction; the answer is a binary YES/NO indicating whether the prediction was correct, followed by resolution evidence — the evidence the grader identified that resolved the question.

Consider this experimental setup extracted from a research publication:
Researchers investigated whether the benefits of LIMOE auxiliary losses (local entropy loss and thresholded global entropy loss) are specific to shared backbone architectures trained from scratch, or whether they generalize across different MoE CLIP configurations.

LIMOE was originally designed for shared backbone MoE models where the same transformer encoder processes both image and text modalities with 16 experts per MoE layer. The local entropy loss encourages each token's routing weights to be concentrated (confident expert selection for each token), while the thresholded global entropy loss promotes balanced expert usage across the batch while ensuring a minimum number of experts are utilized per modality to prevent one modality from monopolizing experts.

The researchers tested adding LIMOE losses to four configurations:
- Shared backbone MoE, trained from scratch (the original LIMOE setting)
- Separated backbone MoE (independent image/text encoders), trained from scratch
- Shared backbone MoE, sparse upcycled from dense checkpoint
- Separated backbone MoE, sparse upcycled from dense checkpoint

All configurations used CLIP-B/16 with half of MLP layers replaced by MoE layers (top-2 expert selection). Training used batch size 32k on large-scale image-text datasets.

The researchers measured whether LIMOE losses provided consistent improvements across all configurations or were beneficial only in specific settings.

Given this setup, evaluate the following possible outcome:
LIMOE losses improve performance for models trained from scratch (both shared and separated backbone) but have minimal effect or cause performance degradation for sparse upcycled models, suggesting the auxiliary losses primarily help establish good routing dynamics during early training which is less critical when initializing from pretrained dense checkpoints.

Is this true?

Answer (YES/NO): NO